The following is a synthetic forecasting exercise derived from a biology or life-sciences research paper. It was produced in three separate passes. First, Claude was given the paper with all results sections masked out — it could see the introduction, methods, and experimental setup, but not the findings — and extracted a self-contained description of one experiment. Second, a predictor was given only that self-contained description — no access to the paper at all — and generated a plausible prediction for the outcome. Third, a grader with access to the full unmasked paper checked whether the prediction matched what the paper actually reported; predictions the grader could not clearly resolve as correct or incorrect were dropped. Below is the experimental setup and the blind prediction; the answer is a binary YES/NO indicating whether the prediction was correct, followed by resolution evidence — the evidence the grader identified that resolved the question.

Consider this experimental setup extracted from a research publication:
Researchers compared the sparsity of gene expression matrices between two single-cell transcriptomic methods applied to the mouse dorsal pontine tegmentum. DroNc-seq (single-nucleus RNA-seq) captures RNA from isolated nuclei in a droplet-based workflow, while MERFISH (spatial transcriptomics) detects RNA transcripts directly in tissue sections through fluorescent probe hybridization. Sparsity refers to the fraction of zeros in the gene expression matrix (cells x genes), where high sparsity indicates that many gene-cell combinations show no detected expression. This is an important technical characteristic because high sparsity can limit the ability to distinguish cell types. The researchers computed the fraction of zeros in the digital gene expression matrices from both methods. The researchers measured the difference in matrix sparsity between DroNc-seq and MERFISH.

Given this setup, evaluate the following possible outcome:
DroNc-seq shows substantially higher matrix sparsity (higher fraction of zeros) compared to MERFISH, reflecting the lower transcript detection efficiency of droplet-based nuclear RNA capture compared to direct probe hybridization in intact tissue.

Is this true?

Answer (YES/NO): YES